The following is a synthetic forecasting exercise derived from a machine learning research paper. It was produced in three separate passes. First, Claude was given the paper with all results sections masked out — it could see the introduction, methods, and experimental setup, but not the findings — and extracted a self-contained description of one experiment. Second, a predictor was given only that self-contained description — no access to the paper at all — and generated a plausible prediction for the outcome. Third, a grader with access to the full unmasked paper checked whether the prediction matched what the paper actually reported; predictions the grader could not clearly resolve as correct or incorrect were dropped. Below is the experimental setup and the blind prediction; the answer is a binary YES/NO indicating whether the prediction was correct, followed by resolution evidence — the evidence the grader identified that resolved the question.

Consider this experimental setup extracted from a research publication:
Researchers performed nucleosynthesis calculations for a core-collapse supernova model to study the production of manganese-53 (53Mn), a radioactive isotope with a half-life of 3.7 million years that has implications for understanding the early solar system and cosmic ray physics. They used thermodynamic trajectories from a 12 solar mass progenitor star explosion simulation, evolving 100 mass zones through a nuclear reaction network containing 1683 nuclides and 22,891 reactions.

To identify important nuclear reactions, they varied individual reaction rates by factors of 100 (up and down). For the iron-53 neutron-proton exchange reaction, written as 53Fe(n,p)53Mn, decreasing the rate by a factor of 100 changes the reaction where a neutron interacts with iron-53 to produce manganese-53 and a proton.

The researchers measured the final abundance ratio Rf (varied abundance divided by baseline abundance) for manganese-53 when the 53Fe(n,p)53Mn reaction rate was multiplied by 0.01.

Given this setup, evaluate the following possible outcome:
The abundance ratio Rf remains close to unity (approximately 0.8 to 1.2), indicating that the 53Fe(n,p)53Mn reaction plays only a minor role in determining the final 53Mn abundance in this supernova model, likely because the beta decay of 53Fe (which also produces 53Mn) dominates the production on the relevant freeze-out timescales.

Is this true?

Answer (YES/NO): NO